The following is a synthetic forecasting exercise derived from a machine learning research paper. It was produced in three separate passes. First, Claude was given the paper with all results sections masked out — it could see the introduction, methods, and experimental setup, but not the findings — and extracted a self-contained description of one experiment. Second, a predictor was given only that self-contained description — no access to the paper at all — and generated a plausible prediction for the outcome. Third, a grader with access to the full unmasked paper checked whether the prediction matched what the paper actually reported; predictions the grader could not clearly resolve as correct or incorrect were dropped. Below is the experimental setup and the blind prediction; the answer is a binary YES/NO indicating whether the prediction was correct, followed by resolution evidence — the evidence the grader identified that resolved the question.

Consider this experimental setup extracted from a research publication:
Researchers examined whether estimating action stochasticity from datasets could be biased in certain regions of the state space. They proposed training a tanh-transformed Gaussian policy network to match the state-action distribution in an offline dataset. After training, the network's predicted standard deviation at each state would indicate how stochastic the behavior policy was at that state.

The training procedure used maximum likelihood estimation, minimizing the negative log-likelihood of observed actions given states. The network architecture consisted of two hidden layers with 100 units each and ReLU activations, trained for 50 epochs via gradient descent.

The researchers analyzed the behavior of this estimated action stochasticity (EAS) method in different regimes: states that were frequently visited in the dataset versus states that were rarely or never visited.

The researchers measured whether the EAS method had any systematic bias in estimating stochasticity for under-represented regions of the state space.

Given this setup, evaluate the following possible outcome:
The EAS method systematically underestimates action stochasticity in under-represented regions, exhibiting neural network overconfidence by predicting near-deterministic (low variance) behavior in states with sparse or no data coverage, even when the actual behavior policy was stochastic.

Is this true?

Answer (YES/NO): NO